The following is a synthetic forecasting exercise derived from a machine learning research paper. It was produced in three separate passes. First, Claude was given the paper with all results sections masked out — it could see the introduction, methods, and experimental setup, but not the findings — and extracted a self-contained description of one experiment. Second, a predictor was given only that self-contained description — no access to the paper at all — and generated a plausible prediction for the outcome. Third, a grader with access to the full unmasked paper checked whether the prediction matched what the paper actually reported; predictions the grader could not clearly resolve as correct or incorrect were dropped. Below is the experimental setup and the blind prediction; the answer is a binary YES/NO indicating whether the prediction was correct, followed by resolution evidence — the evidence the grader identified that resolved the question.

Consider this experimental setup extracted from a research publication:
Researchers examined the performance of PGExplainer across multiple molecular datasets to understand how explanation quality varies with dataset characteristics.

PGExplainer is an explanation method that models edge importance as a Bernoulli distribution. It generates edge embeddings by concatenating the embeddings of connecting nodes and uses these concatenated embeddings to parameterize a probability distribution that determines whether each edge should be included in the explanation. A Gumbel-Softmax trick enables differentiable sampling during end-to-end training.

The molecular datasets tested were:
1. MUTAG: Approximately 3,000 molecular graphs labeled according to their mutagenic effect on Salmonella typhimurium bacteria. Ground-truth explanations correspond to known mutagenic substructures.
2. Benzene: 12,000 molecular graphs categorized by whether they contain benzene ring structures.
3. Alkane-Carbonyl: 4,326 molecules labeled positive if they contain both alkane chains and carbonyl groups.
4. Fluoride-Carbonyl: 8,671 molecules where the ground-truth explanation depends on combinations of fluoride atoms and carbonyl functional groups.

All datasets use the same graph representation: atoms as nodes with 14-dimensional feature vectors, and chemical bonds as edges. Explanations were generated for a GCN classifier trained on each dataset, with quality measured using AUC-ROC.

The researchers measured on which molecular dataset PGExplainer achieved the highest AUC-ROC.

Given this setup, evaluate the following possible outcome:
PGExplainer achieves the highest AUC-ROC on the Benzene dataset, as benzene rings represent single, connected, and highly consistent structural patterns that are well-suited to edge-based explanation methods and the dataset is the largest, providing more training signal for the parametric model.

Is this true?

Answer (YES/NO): NO